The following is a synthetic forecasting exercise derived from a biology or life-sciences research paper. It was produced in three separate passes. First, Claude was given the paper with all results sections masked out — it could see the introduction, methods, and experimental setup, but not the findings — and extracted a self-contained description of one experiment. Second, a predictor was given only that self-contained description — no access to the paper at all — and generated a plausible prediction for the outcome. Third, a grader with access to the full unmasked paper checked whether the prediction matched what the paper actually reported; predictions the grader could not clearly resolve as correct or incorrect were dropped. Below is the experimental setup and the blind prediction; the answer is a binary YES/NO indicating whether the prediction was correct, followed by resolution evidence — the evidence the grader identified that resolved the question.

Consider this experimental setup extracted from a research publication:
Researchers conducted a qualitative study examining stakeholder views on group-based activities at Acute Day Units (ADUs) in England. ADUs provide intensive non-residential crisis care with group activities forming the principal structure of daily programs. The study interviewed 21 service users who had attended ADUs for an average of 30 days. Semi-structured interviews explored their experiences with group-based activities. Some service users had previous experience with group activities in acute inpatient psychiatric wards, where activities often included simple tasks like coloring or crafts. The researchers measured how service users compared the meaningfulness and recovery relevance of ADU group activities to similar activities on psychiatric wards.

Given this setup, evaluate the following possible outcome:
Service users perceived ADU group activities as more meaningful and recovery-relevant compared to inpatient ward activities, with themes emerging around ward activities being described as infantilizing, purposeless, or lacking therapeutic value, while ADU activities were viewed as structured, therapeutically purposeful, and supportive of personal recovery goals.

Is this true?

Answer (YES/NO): YES